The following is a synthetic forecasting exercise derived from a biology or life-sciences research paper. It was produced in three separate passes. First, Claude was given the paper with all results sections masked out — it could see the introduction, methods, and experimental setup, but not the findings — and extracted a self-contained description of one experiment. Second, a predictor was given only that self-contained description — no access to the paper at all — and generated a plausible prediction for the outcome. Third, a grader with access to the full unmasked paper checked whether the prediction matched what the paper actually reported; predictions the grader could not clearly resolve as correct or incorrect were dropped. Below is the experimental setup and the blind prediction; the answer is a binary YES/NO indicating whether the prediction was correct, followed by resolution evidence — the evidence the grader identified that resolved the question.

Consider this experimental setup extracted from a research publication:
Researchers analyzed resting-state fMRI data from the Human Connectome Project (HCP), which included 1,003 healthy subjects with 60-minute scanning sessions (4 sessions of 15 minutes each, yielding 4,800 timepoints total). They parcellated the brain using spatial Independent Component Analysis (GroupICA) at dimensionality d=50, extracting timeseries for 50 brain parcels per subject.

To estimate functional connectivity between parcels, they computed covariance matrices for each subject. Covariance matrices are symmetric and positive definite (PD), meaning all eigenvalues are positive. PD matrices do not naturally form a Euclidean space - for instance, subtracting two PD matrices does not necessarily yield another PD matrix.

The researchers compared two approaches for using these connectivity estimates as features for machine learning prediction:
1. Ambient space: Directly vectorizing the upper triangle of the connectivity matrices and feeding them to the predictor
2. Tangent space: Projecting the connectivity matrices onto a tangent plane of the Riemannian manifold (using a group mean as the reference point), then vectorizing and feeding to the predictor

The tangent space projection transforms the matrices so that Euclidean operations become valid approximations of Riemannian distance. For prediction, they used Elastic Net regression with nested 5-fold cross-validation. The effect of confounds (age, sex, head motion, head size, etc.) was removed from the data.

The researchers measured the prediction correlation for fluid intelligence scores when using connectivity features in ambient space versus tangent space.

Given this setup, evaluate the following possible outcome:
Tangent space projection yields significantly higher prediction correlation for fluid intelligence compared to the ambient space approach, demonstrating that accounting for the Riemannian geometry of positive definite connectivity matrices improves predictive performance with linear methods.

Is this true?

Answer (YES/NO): YES